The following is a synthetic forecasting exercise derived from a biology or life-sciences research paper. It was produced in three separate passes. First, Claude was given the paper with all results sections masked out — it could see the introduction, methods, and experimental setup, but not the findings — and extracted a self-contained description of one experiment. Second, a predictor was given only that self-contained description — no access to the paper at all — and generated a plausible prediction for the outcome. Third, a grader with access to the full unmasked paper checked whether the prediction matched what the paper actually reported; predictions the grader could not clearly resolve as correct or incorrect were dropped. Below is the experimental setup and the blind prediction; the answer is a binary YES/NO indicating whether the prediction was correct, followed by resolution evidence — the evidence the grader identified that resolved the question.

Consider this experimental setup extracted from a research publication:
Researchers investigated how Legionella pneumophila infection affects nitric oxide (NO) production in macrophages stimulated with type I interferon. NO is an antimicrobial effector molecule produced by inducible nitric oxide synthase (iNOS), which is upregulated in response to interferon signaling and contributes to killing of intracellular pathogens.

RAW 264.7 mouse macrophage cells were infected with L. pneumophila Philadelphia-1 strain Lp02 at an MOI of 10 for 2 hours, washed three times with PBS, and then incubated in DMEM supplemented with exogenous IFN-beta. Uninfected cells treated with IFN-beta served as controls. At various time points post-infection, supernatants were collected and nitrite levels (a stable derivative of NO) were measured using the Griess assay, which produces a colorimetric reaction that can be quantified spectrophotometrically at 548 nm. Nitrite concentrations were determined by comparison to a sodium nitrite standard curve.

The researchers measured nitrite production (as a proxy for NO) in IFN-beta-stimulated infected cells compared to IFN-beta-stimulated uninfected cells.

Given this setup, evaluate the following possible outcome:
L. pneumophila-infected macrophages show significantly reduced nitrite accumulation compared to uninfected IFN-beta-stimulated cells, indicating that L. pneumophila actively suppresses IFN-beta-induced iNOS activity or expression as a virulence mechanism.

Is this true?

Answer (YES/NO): YES